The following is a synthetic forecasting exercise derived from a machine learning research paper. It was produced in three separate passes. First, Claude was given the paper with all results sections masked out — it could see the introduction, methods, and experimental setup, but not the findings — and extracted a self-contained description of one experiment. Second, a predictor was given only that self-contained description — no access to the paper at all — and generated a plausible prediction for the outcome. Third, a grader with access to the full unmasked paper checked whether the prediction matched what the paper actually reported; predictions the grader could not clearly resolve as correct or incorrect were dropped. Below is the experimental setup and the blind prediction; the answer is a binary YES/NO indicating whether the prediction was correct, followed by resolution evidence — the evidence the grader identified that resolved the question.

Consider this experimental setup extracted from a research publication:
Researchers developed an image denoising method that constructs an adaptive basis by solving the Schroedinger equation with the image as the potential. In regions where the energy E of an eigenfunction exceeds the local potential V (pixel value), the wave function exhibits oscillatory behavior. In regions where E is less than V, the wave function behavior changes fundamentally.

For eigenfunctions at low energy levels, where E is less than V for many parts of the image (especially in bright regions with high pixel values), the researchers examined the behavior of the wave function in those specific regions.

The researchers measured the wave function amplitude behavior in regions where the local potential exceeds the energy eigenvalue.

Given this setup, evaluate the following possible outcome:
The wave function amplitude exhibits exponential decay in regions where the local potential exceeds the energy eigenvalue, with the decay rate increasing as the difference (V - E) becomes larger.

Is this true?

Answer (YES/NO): YES